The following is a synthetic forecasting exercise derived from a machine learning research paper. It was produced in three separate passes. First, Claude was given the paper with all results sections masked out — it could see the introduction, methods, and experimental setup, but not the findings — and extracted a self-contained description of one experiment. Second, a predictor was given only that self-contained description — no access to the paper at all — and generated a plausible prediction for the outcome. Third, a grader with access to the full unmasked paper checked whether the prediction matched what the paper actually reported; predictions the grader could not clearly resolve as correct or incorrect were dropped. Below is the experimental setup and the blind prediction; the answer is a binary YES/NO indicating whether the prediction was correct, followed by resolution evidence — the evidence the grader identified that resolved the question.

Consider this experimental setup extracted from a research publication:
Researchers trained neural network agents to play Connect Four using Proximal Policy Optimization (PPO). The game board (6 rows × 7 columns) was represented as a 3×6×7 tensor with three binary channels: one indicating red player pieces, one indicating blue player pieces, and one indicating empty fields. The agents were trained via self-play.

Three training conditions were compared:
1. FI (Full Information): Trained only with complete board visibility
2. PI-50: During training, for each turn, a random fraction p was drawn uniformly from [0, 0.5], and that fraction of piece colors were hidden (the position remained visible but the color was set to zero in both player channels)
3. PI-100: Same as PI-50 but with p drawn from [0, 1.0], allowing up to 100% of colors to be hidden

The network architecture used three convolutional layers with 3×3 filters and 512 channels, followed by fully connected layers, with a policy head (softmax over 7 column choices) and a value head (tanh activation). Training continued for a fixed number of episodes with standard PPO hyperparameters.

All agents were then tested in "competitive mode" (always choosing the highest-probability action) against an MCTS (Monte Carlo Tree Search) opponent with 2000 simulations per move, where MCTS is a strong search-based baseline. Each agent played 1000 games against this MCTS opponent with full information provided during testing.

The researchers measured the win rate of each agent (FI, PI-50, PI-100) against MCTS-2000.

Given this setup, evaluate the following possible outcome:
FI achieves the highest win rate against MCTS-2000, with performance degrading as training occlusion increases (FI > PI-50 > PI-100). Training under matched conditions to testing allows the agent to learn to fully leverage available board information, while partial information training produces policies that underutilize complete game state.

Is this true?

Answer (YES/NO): YES